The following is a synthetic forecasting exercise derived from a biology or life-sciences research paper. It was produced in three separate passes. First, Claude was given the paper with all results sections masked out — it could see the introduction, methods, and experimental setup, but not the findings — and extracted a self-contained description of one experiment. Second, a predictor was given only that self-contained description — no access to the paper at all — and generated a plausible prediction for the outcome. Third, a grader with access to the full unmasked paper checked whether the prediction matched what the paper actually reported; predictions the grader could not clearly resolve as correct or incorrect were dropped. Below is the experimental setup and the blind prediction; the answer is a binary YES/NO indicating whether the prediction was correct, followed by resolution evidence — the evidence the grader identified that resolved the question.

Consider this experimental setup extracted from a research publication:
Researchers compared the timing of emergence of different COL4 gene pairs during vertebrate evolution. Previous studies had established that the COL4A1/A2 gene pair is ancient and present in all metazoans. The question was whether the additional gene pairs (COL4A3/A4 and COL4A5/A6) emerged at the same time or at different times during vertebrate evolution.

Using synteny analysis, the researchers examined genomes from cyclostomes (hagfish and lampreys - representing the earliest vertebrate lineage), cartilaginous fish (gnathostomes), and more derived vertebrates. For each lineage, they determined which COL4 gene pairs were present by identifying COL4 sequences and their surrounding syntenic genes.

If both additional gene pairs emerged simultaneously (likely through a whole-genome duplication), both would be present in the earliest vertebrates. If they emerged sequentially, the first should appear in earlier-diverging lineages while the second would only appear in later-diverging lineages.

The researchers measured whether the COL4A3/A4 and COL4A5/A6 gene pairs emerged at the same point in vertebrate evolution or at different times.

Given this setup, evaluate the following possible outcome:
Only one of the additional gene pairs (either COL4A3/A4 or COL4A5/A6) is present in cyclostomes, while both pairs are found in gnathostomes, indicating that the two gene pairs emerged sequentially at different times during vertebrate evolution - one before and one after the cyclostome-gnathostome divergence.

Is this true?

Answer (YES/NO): YES